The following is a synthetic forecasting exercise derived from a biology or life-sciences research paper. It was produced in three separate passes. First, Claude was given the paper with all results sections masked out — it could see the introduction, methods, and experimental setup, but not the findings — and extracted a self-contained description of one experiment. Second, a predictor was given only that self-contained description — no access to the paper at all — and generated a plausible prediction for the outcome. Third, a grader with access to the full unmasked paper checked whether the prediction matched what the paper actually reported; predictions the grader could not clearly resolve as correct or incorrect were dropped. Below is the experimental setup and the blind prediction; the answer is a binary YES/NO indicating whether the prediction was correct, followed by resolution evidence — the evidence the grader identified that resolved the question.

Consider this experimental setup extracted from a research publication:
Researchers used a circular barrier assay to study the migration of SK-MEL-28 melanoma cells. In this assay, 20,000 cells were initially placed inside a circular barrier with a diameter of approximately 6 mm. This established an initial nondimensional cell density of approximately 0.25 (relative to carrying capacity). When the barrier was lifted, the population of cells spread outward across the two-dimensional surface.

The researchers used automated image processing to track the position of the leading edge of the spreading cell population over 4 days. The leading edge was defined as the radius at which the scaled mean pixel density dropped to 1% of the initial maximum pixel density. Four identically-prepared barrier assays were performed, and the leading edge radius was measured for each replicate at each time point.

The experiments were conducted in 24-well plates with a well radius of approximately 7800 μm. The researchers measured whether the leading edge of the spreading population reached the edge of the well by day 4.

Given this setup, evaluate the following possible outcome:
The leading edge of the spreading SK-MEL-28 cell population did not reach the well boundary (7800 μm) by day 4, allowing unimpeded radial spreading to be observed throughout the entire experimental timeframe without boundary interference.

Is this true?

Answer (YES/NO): YES